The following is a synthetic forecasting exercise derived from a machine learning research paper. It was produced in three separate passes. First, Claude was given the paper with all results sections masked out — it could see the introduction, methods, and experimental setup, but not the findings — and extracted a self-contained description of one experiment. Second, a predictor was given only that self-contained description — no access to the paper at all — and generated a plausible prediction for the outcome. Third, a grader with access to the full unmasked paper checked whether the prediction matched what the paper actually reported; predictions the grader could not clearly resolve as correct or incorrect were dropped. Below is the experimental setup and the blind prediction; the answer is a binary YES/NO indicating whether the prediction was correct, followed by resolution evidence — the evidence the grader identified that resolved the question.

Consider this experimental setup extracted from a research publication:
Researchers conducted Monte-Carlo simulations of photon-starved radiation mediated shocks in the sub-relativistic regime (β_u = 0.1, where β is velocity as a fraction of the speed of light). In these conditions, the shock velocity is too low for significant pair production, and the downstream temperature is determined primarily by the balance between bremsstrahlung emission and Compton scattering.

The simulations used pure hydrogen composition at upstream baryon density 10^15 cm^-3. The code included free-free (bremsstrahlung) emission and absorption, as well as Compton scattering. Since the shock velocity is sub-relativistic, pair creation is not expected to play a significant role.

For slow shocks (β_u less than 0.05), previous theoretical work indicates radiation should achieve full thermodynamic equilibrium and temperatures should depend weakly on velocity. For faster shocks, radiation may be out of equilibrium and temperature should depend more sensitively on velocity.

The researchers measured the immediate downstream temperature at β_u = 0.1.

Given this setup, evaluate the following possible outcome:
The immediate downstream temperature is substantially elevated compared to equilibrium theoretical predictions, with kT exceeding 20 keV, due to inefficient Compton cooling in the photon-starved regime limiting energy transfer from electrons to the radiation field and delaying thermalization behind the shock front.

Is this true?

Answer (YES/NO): NO